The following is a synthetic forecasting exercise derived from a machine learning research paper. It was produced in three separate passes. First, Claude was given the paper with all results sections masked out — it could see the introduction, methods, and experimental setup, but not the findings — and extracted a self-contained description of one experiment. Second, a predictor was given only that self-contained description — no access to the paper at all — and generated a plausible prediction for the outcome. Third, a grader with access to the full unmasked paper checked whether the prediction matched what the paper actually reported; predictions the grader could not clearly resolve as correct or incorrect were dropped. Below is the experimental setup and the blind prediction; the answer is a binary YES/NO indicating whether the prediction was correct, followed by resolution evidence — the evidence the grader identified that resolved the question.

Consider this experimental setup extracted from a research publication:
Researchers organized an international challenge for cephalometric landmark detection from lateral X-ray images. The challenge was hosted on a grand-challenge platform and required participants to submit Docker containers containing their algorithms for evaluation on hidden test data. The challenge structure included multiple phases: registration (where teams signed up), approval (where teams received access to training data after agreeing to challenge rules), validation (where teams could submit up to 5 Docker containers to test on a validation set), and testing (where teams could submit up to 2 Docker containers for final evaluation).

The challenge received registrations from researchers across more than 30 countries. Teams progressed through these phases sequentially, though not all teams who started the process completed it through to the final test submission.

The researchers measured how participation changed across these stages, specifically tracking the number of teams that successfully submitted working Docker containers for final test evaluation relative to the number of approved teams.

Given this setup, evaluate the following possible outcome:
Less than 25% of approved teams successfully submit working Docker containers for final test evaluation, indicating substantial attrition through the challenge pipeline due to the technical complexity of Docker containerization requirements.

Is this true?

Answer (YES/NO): YES